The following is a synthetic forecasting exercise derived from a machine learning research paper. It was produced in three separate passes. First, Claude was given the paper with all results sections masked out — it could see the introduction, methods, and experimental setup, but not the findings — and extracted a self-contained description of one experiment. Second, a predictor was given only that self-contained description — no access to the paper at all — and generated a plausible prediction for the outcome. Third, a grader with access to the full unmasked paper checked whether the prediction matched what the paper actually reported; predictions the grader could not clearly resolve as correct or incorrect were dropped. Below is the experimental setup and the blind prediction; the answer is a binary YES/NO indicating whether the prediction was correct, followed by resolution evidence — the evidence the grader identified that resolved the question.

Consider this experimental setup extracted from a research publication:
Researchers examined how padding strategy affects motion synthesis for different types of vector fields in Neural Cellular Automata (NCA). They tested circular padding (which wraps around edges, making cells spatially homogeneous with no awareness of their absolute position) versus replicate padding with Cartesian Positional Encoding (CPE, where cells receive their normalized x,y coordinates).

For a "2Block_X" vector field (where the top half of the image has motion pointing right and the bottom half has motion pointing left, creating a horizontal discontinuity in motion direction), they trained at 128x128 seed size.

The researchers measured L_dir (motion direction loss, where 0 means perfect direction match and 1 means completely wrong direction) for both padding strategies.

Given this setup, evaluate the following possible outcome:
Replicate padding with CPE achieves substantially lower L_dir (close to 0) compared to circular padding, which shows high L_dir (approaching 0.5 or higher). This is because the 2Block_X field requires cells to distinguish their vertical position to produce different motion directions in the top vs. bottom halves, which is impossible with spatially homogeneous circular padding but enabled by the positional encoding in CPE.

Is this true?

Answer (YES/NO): YES